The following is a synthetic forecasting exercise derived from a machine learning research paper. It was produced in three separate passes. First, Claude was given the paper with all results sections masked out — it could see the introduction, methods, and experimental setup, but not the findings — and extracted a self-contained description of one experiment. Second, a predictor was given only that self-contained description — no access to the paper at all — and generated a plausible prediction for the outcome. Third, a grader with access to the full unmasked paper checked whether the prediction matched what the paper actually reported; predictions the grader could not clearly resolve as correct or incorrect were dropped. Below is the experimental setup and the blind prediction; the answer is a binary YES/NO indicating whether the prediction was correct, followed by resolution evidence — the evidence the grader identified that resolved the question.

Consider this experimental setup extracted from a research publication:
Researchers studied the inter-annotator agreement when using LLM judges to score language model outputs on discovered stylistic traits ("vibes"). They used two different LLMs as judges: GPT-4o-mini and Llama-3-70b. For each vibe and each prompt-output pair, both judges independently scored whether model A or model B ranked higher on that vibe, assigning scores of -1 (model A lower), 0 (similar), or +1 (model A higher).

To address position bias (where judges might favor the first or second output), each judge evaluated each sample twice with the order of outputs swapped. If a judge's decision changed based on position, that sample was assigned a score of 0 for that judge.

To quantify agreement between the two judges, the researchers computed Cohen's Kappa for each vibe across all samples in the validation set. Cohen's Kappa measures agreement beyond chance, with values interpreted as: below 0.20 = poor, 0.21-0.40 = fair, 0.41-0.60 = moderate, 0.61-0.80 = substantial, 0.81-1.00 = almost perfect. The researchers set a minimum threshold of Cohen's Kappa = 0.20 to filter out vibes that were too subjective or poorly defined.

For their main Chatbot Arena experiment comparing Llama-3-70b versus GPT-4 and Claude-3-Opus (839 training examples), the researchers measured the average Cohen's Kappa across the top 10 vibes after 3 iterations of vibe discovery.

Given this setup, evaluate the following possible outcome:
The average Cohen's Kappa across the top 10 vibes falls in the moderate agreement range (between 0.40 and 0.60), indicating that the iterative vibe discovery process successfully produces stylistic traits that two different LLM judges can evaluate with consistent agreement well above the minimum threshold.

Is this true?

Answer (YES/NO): YES